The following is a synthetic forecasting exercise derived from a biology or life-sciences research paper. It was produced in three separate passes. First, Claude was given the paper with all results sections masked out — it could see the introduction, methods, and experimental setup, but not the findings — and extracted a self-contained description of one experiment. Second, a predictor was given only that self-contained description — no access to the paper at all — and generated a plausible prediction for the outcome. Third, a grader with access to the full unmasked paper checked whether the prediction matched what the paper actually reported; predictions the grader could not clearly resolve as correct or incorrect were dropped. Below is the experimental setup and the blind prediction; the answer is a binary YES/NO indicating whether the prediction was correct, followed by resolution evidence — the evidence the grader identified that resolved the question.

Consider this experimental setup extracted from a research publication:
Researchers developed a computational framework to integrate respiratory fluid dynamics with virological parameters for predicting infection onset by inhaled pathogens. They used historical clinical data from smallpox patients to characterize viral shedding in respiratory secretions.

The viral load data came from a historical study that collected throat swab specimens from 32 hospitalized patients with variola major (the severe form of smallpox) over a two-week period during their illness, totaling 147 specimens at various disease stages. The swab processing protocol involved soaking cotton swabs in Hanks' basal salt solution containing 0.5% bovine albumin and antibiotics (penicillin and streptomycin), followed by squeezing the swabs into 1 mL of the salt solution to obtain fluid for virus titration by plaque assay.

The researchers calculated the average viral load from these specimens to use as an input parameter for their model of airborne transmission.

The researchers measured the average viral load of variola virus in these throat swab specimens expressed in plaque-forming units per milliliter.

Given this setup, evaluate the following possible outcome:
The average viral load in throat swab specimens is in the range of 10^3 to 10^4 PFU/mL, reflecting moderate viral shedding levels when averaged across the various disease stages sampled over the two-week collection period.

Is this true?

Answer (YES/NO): NO